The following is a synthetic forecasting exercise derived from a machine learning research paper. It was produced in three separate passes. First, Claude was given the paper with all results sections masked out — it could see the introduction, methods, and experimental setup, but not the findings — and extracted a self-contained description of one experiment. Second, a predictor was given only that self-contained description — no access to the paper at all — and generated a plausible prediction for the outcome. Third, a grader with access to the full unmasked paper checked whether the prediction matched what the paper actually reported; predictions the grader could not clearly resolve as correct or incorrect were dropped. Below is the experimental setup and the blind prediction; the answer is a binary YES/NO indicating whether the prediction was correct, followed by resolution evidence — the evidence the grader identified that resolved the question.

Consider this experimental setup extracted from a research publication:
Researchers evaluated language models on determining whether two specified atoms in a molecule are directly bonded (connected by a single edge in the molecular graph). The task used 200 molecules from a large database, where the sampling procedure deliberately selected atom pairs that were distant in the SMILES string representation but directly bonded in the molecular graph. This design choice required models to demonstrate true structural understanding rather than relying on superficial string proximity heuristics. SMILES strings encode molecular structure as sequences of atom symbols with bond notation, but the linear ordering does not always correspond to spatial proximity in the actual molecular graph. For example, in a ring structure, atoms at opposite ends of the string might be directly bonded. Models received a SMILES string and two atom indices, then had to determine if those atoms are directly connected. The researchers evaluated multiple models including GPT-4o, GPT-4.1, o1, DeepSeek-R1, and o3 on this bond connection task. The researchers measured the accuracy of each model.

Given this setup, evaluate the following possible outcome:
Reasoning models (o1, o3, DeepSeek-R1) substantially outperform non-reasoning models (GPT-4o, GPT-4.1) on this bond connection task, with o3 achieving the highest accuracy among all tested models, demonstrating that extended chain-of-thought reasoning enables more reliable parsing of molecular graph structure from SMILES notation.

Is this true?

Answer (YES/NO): YES